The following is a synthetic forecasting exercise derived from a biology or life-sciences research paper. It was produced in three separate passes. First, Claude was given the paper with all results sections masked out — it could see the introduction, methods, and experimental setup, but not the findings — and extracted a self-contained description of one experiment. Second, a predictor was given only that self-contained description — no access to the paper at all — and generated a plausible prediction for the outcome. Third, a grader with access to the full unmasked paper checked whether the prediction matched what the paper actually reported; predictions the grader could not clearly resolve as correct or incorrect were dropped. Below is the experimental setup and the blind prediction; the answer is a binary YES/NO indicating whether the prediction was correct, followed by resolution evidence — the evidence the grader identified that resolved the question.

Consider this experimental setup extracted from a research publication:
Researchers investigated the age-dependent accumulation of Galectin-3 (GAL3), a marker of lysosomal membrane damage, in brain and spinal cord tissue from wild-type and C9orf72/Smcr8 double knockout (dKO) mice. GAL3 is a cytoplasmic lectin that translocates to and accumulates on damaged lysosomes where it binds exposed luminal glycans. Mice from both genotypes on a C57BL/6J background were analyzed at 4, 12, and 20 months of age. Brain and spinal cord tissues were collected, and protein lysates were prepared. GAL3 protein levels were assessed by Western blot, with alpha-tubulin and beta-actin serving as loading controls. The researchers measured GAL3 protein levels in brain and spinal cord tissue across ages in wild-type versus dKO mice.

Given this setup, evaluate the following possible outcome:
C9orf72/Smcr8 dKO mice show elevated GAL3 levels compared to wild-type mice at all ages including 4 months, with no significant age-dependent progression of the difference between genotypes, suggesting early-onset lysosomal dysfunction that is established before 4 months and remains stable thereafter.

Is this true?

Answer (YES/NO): NO